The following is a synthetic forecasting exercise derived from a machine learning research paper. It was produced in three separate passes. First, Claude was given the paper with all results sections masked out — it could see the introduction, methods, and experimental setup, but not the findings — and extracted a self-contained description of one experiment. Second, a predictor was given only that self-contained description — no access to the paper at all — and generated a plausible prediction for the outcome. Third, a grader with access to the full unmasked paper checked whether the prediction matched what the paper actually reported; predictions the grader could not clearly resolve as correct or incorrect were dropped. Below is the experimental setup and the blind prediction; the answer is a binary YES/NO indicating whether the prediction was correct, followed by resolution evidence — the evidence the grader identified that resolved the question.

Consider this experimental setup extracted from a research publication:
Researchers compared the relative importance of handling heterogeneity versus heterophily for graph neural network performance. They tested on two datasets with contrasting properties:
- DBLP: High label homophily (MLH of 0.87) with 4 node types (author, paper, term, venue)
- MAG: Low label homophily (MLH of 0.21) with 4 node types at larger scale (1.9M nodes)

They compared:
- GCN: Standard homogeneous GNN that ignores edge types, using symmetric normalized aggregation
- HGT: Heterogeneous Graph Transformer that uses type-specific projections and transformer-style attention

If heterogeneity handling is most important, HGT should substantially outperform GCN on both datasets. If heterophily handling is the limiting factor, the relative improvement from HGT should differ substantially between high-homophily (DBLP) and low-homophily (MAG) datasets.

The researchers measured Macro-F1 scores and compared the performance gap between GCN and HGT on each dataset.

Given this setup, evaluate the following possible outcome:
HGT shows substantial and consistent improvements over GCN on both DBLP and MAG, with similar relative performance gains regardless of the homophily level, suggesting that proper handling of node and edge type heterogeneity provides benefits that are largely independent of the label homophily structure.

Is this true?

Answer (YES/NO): NO